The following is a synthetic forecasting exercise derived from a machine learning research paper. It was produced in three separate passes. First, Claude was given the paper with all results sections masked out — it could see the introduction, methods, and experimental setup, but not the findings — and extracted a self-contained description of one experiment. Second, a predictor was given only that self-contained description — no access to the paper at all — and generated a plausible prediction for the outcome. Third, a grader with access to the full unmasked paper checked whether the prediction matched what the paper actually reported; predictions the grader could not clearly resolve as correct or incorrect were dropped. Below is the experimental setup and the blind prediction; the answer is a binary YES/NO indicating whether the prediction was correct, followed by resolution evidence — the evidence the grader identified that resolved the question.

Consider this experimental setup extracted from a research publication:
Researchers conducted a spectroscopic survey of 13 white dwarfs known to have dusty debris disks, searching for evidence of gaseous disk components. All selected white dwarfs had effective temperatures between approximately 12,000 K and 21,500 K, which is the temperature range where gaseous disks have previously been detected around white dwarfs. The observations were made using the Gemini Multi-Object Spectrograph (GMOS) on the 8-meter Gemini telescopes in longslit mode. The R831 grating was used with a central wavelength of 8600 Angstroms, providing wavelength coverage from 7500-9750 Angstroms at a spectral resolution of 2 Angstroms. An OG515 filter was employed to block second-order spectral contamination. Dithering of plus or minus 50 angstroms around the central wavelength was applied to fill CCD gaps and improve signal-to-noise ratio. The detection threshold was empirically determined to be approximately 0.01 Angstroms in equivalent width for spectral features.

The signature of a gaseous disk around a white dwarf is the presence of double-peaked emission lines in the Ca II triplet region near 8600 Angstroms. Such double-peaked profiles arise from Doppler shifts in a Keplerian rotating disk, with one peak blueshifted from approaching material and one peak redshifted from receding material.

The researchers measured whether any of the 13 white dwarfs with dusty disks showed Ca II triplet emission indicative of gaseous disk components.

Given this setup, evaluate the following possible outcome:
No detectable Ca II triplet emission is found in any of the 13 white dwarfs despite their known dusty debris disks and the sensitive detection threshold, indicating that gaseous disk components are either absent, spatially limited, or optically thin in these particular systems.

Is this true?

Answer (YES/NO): YES